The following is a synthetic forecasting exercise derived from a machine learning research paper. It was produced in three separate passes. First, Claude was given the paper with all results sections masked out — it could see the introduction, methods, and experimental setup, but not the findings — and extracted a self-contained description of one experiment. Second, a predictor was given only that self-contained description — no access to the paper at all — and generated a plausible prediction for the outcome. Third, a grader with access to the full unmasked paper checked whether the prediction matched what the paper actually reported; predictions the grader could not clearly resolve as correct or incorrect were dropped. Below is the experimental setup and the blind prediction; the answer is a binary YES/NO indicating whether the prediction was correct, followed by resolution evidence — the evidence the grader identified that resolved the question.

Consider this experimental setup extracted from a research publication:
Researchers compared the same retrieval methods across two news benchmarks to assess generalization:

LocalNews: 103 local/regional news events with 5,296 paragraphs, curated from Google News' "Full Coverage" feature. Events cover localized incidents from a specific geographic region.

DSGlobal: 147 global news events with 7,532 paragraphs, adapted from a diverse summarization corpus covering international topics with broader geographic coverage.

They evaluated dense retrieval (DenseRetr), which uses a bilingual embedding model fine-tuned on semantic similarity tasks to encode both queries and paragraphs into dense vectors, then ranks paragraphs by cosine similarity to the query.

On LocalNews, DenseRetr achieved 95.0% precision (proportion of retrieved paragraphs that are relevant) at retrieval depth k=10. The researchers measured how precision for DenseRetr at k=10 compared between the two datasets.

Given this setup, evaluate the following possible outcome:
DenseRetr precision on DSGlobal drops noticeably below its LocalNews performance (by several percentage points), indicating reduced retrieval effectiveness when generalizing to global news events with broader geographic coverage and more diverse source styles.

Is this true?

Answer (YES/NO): NO